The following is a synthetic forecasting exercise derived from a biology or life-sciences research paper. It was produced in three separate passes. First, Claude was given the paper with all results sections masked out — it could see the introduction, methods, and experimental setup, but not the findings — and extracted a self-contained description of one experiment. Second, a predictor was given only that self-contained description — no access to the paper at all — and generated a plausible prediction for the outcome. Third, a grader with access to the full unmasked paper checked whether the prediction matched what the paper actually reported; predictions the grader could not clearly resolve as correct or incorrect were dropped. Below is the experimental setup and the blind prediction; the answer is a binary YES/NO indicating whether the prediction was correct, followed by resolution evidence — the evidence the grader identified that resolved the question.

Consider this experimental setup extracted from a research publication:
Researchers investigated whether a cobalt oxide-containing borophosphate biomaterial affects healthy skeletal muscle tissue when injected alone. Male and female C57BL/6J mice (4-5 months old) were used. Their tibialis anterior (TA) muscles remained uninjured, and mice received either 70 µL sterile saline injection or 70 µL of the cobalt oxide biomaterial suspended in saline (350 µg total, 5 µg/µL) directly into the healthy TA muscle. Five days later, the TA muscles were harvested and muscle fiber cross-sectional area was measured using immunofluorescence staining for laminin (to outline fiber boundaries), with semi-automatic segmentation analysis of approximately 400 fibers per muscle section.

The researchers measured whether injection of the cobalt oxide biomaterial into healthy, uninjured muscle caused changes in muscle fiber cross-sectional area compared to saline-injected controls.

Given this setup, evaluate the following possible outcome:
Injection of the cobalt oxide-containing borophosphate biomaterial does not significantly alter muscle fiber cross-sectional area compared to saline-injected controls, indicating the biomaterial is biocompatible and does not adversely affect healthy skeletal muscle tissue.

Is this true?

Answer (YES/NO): YES